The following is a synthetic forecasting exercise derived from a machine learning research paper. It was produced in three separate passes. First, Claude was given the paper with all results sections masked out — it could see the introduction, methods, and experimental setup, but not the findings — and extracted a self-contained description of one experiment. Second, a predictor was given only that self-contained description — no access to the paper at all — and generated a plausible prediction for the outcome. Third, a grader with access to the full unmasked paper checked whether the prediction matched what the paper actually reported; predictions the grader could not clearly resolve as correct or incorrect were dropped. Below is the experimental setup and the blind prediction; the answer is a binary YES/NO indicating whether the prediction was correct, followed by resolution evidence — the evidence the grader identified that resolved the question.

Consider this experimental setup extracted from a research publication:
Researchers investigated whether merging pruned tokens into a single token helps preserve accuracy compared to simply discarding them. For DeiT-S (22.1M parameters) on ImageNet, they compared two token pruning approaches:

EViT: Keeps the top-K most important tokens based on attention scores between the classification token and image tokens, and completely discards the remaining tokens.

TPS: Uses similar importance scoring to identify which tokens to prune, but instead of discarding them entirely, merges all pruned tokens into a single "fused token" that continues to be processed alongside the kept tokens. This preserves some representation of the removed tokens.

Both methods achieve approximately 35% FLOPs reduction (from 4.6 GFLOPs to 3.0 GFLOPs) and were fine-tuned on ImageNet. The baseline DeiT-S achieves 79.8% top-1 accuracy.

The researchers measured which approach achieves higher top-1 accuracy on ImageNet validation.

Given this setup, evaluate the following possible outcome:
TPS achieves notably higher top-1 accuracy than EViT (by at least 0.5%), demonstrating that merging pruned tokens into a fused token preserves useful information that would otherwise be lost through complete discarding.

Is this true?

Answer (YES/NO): NO